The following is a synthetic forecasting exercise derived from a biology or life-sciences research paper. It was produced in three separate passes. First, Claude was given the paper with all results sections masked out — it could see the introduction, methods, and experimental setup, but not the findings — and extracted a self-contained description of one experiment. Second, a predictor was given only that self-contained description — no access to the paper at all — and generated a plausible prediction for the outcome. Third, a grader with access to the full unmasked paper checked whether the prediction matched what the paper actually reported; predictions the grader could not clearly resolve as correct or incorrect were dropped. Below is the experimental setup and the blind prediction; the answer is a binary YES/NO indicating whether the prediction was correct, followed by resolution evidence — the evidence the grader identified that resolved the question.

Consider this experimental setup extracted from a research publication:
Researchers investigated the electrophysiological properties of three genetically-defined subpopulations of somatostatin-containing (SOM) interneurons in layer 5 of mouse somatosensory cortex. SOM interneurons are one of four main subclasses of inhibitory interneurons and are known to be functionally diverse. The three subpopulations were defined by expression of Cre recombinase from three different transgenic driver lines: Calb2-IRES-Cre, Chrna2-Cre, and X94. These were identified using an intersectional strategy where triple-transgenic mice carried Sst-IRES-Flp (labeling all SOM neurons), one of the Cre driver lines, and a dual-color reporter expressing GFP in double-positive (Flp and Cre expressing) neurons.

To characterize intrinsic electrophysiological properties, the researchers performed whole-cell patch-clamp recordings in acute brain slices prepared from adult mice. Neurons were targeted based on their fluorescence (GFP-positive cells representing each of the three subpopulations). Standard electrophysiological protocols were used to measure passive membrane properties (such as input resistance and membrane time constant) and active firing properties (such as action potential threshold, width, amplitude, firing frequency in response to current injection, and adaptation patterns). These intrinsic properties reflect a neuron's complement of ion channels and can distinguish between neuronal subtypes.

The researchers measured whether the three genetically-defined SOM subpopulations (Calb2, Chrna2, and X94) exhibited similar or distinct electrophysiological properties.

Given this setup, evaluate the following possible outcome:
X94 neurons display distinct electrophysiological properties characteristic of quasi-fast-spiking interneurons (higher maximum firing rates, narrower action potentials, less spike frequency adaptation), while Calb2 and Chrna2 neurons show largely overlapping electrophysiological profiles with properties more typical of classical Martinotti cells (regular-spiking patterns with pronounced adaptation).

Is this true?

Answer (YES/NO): NO